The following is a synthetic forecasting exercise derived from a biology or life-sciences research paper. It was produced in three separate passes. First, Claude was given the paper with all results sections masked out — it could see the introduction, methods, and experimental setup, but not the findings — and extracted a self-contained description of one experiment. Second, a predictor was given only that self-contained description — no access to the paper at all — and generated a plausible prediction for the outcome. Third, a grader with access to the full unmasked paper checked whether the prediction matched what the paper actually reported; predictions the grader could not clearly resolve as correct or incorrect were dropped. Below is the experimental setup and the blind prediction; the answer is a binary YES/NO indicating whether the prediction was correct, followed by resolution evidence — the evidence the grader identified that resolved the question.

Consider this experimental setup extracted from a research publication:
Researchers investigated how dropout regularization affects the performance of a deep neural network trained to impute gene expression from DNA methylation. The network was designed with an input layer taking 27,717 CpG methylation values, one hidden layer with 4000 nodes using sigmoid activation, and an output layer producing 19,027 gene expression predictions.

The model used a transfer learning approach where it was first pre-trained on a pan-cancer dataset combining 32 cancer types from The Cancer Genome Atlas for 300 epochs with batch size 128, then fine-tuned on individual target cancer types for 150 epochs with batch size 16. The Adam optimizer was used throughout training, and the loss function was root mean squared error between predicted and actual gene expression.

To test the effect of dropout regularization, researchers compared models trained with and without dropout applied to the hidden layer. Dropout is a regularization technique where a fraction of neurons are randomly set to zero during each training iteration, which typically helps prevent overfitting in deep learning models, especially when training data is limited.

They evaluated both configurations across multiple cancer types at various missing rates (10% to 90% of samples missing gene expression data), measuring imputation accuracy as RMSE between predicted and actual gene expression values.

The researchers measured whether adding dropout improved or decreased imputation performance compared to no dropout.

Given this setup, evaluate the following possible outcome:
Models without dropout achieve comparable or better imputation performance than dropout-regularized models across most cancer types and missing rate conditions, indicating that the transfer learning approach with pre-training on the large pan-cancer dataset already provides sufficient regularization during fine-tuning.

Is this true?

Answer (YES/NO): YES